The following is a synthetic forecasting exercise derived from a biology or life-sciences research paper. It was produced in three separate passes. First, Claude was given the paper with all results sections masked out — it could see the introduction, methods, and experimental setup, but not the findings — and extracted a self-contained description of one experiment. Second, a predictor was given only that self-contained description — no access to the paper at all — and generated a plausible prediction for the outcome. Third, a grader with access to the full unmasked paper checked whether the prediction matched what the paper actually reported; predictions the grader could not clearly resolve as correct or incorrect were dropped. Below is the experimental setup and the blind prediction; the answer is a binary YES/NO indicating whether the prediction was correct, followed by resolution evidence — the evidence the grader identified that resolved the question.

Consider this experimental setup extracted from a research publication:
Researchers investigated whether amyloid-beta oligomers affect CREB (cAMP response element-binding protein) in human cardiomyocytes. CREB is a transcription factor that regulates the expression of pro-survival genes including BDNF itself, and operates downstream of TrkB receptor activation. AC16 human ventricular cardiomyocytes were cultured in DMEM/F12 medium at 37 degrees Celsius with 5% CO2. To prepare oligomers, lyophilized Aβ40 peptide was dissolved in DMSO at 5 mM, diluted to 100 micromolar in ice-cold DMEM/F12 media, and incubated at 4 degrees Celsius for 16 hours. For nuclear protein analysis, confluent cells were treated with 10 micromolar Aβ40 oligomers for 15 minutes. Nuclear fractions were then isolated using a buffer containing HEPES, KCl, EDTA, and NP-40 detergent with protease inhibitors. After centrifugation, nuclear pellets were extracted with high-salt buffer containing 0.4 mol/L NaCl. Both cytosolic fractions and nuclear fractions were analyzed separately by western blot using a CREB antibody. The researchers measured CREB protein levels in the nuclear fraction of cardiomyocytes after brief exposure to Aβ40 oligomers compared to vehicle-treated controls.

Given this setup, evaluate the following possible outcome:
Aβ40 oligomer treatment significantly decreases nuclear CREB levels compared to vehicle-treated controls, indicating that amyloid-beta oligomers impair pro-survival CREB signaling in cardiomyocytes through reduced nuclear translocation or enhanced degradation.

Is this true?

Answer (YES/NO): YES